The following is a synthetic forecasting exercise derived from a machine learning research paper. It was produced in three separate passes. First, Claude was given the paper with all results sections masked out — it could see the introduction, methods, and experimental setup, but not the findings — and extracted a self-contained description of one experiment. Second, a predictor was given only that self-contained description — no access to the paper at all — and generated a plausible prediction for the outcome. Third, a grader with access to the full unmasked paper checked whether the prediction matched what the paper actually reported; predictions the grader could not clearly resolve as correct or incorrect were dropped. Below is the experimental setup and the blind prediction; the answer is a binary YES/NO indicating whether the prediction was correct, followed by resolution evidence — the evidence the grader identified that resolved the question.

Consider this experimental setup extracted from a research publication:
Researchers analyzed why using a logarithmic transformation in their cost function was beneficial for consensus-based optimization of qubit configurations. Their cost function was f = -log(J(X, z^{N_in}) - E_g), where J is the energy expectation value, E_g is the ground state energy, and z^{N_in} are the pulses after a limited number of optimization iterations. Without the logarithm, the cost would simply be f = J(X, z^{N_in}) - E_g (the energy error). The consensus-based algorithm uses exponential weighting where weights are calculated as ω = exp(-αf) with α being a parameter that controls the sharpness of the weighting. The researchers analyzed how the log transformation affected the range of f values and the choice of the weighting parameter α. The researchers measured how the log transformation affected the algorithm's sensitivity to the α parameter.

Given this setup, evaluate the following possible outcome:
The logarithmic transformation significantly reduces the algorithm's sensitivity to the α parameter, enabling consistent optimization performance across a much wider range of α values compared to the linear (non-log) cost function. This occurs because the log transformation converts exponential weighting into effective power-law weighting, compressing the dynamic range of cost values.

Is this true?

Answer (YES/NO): NO